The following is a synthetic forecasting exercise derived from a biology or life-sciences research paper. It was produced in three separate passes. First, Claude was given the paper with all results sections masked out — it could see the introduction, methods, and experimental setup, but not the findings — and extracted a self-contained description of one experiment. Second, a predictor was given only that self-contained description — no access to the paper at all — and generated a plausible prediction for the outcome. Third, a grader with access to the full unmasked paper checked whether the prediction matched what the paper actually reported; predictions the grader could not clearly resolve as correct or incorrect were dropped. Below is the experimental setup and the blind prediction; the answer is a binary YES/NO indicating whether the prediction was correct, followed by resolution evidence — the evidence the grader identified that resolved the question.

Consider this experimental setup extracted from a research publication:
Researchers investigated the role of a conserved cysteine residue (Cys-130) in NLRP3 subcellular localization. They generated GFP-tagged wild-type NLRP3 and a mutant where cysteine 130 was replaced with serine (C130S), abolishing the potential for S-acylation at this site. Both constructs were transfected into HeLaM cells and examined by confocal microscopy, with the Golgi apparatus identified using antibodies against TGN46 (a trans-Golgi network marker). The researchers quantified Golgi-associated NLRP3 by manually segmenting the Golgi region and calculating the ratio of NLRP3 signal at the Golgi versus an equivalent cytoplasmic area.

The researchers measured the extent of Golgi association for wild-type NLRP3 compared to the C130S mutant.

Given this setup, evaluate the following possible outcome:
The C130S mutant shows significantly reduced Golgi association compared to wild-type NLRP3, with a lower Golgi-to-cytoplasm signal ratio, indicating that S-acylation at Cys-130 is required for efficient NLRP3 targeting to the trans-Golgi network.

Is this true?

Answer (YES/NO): YES